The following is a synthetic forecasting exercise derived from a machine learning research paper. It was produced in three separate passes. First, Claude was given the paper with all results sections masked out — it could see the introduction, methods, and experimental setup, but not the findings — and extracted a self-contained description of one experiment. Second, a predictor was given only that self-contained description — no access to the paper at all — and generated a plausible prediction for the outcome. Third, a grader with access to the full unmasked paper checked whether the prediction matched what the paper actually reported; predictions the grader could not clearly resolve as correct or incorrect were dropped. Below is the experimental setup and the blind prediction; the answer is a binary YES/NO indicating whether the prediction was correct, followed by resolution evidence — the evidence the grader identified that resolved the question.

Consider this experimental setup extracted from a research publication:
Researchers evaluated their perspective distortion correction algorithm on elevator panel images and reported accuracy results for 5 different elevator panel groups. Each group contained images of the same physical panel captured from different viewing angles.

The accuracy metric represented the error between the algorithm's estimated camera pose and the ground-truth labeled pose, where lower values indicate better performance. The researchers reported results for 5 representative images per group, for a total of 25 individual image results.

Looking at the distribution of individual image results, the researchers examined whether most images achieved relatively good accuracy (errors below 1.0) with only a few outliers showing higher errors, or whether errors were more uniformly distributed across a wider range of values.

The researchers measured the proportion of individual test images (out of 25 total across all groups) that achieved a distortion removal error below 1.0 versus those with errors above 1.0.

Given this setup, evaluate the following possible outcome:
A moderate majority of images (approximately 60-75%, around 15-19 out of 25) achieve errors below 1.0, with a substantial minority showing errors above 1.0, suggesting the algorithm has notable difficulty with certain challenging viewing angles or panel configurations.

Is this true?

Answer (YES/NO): NO